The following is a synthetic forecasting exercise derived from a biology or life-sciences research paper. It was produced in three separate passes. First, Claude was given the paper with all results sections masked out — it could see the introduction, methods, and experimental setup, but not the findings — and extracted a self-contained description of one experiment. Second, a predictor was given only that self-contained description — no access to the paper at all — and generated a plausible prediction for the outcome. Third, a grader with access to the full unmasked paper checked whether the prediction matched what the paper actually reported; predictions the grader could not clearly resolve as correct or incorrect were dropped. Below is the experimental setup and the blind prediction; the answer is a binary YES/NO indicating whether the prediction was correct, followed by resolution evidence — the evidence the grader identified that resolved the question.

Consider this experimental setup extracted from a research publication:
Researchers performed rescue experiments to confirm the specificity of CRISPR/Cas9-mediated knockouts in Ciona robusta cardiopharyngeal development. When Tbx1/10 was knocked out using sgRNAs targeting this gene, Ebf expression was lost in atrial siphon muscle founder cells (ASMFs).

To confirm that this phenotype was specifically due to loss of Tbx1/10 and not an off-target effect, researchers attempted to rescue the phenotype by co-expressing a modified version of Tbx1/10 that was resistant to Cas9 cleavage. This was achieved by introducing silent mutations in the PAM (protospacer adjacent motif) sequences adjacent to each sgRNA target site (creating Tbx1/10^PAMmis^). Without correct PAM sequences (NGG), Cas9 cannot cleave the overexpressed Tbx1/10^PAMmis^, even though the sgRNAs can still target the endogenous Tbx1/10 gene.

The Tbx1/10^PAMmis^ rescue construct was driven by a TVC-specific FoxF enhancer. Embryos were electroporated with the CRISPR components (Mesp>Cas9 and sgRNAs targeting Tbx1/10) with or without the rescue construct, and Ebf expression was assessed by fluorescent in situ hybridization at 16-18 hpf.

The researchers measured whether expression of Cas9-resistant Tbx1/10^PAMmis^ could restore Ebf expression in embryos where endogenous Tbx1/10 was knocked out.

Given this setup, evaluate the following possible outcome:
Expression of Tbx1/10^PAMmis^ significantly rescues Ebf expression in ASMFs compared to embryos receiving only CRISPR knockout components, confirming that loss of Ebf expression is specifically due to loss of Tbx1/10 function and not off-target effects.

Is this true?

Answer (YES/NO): YES